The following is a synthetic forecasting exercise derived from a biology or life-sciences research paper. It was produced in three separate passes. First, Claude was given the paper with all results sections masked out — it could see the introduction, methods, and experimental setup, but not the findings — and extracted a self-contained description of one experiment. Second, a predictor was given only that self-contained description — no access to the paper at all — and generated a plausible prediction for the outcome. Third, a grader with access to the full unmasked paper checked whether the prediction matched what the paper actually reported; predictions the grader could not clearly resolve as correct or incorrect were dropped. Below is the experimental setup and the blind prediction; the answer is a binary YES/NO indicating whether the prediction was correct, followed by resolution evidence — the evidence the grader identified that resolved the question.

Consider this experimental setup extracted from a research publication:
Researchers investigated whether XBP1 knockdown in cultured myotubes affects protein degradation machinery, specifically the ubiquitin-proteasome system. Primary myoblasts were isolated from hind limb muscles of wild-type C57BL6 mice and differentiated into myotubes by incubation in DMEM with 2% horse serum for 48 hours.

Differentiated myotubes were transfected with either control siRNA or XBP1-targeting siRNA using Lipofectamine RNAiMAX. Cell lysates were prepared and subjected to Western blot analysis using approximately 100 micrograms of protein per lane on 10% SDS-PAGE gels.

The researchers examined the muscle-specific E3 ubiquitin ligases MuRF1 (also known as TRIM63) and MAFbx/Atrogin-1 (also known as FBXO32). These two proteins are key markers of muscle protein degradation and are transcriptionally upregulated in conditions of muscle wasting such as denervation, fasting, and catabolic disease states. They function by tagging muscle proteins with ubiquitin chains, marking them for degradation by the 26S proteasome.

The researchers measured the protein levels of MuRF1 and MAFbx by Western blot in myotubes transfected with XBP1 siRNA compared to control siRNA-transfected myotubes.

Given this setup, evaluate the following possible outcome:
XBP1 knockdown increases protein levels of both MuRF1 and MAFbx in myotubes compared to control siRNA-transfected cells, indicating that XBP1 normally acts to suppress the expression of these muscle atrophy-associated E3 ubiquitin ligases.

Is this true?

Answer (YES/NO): NO